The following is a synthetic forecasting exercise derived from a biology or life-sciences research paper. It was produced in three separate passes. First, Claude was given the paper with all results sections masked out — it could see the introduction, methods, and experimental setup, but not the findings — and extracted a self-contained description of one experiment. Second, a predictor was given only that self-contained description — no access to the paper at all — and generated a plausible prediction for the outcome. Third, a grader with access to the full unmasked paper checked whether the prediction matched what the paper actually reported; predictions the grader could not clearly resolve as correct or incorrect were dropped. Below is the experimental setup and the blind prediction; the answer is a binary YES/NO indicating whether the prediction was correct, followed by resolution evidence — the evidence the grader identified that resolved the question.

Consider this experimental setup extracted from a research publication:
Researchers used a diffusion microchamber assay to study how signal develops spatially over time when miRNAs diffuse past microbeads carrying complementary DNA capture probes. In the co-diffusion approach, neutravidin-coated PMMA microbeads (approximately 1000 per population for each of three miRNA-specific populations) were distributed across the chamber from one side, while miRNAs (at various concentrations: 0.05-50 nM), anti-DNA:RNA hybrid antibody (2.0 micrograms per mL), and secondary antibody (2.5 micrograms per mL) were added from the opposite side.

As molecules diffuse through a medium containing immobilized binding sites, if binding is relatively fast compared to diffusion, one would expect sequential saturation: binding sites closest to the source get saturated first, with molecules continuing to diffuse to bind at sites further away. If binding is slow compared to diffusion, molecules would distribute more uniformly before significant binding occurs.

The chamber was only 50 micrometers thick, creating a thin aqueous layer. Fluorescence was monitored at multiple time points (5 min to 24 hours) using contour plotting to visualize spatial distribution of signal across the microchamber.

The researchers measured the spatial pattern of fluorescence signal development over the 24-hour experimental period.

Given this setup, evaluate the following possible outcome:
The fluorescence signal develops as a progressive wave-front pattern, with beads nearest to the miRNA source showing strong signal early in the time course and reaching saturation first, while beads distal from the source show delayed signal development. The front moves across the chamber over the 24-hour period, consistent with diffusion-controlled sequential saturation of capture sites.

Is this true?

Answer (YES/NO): YES